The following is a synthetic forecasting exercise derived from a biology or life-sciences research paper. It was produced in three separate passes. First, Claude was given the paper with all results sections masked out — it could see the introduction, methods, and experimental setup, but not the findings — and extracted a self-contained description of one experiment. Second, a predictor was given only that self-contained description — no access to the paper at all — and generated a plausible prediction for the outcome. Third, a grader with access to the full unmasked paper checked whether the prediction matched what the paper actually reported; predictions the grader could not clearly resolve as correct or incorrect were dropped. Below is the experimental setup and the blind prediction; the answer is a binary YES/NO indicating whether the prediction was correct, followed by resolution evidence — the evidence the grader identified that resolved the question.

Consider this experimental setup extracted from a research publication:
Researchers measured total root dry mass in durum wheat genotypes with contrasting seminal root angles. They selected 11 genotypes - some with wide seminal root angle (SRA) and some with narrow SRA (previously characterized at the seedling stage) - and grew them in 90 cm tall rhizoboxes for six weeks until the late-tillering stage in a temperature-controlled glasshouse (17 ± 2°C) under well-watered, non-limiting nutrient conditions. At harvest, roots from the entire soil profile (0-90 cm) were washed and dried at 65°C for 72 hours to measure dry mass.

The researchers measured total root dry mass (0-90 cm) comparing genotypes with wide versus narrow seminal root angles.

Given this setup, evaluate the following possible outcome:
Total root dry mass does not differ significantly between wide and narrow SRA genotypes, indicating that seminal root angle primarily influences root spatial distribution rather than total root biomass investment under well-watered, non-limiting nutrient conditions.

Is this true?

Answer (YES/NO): YES